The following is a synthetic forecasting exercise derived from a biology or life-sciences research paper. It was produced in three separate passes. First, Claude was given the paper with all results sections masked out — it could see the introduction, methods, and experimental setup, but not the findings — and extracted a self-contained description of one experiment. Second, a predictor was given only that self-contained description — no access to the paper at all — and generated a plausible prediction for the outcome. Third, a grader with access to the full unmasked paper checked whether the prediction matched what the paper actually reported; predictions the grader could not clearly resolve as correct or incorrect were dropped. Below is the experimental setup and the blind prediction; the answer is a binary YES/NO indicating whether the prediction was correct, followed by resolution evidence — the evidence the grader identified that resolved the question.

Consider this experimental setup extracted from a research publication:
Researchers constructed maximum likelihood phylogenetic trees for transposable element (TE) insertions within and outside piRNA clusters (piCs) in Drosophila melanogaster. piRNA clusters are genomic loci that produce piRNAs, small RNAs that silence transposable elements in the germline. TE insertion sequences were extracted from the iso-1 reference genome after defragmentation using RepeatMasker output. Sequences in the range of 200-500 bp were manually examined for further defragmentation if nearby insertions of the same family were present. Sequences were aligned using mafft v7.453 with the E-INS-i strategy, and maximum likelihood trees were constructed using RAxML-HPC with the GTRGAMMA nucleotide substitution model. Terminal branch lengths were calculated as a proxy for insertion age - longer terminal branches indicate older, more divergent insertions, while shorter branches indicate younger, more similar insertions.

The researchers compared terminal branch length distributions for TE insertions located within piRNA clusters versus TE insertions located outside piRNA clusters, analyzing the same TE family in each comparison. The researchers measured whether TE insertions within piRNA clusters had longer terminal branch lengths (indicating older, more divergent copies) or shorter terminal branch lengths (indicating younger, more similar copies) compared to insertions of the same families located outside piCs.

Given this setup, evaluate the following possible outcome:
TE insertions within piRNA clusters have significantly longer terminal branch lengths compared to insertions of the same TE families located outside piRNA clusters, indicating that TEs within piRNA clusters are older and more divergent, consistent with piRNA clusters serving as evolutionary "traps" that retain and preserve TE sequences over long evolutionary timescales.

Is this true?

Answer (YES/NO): NO